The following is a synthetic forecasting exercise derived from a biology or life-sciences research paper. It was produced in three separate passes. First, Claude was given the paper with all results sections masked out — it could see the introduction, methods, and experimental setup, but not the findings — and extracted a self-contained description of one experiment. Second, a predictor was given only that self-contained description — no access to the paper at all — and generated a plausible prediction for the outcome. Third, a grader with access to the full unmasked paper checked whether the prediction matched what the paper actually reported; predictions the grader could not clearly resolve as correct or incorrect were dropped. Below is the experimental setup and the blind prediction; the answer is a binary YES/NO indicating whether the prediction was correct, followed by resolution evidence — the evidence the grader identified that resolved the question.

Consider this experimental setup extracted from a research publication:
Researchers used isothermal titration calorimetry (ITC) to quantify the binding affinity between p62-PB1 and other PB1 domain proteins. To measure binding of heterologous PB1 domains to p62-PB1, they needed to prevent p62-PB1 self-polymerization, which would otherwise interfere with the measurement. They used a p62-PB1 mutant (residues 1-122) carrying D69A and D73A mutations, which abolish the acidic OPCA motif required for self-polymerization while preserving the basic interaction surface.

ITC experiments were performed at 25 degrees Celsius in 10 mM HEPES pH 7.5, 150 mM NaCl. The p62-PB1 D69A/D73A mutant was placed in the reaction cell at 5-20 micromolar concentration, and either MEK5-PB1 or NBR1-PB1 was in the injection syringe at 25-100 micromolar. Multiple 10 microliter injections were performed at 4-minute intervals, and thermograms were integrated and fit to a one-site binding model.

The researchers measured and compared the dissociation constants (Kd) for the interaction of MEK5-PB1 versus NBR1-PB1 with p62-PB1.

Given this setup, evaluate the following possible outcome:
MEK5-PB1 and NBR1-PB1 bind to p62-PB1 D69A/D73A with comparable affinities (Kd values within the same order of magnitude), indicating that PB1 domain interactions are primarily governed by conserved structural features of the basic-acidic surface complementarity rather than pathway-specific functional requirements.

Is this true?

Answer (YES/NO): NO